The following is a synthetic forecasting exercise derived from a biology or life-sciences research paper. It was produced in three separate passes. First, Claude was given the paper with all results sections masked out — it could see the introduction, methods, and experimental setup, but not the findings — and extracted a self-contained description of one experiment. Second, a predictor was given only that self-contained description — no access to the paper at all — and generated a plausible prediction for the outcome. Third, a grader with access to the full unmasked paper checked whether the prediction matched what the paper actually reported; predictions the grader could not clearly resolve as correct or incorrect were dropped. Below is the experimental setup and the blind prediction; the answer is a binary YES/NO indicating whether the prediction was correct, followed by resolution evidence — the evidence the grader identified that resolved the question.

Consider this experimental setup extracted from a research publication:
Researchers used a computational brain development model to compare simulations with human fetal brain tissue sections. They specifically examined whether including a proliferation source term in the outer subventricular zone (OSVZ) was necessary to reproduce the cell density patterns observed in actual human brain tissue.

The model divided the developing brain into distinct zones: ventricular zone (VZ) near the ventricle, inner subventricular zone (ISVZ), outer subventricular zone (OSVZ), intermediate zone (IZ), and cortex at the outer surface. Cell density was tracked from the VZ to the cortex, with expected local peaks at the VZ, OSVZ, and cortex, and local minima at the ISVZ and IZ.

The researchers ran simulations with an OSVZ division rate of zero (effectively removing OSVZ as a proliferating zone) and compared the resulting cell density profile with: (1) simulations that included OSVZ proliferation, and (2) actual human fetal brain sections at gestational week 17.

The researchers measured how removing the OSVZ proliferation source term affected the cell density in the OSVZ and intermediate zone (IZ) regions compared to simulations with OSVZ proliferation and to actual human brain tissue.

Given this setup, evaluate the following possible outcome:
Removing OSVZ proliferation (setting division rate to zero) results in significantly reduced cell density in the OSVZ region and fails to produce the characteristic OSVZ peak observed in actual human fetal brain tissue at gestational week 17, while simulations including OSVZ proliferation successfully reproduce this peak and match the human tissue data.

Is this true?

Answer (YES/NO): YES